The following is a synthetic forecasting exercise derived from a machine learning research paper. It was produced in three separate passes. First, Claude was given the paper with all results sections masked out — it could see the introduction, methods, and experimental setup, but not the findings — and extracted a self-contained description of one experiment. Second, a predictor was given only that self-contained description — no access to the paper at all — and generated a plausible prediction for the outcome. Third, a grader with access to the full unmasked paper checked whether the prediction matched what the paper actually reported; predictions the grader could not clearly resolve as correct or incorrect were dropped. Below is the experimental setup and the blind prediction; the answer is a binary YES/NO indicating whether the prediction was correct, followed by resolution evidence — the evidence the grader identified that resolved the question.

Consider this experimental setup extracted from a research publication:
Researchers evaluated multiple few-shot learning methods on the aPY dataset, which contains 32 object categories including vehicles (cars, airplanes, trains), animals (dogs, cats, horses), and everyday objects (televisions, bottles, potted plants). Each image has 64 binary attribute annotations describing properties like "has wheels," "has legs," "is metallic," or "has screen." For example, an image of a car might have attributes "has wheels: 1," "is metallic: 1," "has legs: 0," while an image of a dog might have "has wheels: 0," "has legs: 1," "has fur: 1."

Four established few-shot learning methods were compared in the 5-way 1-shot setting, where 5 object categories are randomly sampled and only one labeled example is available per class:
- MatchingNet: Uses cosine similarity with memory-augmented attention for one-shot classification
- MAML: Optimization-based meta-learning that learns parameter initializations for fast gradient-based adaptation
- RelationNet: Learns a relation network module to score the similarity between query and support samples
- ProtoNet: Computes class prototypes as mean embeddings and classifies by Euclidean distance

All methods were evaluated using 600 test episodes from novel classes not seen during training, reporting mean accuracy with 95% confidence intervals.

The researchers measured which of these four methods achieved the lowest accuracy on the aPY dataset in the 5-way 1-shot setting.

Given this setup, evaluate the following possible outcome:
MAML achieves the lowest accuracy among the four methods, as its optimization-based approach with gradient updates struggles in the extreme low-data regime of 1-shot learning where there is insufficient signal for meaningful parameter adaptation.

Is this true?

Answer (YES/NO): NO